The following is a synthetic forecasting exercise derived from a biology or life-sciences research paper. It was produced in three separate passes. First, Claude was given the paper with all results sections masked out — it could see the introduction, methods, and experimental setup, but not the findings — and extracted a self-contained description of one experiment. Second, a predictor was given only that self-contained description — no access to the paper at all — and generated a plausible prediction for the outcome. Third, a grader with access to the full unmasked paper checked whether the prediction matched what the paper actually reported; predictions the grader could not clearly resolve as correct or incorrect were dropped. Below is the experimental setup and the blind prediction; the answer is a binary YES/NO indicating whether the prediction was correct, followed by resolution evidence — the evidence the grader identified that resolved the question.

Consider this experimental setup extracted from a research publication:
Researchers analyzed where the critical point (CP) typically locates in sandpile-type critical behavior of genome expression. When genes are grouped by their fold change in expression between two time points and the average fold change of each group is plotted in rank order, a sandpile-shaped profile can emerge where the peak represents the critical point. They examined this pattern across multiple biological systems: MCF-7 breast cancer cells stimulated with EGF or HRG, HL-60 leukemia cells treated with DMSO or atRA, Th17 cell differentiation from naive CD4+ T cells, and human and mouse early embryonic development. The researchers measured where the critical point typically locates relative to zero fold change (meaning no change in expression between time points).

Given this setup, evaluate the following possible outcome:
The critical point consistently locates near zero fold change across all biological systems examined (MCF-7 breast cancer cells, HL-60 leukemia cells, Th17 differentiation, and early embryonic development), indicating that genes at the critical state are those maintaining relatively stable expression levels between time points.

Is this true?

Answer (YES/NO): YES